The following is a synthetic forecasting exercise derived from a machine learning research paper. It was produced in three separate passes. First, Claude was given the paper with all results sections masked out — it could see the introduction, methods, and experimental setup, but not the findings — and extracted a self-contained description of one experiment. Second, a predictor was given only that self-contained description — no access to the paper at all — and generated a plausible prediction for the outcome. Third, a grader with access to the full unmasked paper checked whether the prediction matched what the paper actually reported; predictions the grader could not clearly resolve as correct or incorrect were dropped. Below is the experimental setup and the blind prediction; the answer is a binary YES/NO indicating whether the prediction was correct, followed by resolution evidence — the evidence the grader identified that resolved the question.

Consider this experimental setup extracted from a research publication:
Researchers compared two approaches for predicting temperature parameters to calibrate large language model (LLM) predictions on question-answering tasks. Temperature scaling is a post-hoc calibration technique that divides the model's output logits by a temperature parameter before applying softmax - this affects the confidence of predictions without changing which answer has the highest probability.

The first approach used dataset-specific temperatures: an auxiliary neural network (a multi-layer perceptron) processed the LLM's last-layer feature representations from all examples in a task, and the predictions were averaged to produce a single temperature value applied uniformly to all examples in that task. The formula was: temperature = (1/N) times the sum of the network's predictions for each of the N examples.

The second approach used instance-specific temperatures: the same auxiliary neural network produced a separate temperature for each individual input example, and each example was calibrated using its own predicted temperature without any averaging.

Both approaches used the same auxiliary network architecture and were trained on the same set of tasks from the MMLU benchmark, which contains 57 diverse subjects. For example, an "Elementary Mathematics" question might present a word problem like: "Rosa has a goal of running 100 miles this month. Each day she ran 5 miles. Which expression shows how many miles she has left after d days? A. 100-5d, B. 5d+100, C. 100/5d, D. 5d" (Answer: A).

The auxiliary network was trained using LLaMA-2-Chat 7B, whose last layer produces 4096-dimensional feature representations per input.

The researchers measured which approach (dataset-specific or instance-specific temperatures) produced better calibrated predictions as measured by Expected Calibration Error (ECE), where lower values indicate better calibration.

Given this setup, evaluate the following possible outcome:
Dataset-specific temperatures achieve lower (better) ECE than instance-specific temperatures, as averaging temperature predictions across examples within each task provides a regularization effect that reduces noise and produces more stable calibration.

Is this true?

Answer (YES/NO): YES